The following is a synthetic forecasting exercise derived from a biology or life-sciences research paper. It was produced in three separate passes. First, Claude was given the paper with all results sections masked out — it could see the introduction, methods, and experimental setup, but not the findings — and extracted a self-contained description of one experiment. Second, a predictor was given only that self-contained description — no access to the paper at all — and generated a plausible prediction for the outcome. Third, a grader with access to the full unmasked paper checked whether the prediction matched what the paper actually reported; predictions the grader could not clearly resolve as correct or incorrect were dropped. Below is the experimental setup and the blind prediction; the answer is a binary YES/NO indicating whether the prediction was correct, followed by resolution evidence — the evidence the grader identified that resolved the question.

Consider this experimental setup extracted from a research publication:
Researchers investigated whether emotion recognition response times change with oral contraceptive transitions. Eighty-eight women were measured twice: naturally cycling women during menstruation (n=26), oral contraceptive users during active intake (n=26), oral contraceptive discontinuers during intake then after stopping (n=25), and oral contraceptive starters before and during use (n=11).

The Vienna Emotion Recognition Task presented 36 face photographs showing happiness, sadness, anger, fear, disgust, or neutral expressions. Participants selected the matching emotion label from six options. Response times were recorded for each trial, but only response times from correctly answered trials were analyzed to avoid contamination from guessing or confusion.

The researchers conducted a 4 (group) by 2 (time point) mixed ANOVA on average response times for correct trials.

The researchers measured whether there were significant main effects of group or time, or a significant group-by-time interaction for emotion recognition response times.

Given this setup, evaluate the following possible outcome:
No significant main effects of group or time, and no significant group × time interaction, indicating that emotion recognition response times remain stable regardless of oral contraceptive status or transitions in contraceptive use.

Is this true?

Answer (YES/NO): NO